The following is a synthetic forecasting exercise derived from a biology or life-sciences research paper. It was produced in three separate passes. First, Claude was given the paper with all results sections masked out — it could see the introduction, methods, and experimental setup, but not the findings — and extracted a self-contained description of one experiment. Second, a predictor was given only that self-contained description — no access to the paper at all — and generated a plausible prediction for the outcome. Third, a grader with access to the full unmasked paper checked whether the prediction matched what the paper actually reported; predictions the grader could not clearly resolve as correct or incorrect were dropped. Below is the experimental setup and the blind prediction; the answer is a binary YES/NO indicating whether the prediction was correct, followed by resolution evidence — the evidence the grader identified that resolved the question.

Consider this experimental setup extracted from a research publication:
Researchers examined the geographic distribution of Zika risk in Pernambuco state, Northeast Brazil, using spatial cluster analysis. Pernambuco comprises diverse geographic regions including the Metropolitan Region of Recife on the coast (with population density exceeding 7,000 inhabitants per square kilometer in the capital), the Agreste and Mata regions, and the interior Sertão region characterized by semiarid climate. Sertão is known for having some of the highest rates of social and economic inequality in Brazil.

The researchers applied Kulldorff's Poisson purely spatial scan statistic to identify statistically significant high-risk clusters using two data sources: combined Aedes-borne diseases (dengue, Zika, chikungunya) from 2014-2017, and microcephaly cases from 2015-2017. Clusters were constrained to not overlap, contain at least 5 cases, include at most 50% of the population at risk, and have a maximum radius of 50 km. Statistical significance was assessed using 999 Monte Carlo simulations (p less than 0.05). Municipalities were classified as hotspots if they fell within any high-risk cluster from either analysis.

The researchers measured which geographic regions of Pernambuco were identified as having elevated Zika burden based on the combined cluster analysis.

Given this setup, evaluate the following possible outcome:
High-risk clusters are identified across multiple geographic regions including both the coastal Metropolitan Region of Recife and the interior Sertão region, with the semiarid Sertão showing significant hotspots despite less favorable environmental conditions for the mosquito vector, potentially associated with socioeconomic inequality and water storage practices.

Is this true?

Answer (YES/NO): YES